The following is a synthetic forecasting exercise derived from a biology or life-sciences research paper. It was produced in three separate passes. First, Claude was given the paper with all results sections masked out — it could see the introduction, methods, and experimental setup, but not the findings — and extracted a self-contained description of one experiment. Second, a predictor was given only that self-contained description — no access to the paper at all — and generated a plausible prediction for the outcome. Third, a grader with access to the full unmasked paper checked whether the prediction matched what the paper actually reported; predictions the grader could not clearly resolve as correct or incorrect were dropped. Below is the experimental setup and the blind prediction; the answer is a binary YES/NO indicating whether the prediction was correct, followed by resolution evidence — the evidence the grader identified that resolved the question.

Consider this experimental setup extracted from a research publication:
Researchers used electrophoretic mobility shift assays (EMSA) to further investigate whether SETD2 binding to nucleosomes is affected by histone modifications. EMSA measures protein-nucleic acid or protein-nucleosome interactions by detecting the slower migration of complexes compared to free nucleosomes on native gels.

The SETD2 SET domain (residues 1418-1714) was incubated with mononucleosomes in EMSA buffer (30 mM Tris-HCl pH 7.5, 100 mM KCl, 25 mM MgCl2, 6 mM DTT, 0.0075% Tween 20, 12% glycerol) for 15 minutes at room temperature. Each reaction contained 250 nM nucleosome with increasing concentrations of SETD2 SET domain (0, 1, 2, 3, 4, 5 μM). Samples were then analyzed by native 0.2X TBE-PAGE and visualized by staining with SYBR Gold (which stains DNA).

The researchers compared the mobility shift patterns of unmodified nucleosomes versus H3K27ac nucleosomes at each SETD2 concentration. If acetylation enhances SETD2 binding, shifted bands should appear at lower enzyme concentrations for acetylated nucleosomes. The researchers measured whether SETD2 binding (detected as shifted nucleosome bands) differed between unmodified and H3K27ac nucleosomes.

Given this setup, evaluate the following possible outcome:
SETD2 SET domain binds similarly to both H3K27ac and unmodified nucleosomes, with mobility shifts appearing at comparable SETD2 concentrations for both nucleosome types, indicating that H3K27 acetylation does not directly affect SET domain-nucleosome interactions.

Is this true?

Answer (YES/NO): NO